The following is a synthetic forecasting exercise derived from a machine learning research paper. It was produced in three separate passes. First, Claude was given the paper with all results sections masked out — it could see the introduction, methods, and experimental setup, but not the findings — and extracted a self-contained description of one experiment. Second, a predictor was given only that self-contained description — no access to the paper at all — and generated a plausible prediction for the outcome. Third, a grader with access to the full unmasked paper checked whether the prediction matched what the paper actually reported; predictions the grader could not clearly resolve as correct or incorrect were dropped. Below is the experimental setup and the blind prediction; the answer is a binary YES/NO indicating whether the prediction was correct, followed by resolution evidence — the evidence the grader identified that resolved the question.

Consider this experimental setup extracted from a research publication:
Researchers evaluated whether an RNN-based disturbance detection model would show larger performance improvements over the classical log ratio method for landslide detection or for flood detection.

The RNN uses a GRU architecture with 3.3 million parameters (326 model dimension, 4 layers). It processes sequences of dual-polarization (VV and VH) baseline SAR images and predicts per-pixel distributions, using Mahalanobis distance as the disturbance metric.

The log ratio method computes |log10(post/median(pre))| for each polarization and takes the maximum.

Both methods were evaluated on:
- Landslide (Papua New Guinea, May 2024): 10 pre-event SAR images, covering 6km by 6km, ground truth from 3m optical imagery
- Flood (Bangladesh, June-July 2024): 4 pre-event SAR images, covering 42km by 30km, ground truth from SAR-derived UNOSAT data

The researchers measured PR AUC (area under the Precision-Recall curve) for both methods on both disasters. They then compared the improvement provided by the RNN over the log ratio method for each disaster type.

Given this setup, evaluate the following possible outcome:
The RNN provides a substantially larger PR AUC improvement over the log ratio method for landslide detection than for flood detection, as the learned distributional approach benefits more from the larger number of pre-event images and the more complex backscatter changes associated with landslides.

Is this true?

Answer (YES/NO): YES